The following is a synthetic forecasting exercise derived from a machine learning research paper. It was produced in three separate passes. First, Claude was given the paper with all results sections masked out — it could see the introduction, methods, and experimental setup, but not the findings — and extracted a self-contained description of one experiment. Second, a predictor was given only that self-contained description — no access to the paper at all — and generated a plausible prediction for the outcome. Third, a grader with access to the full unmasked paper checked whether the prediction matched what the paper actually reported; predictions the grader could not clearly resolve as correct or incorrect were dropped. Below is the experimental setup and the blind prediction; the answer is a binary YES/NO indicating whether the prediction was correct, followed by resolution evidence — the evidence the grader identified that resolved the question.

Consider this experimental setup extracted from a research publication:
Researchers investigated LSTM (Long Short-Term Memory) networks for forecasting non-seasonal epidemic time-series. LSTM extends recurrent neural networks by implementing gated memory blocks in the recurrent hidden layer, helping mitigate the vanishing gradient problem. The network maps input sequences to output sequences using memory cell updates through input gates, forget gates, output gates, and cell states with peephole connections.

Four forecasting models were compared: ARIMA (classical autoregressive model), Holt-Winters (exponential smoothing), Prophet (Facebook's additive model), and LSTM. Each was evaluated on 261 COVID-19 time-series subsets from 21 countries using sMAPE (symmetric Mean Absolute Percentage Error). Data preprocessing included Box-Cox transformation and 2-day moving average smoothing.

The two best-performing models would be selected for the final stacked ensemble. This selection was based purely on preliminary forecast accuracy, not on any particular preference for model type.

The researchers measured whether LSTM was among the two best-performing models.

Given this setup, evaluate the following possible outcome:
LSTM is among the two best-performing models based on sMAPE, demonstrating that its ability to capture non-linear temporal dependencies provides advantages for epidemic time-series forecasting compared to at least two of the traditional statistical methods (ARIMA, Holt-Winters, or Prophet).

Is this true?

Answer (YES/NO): YES